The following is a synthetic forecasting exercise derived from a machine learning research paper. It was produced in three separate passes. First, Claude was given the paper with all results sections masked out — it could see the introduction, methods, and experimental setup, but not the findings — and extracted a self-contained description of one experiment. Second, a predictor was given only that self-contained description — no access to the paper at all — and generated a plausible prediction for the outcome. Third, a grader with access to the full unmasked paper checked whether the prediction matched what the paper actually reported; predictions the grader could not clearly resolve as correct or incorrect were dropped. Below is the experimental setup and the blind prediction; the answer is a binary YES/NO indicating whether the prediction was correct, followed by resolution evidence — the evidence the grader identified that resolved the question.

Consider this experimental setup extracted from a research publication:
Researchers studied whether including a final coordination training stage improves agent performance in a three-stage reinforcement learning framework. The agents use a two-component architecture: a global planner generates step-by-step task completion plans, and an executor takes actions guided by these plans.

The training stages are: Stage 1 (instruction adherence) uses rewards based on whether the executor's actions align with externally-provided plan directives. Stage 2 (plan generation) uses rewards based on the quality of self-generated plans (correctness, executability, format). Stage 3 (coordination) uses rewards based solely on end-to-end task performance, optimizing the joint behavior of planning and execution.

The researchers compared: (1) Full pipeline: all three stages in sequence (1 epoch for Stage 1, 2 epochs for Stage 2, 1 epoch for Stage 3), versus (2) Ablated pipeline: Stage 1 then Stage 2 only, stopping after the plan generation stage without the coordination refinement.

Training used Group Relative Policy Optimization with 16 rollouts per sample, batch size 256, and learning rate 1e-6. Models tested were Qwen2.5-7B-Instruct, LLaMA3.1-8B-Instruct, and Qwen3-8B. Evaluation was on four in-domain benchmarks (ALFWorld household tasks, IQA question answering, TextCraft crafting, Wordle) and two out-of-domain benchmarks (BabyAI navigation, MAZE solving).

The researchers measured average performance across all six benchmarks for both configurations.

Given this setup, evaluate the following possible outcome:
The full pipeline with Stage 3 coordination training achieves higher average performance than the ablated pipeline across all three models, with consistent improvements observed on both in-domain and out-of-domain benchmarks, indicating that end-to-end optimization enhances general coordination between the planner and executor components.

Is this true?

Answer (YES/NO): YES